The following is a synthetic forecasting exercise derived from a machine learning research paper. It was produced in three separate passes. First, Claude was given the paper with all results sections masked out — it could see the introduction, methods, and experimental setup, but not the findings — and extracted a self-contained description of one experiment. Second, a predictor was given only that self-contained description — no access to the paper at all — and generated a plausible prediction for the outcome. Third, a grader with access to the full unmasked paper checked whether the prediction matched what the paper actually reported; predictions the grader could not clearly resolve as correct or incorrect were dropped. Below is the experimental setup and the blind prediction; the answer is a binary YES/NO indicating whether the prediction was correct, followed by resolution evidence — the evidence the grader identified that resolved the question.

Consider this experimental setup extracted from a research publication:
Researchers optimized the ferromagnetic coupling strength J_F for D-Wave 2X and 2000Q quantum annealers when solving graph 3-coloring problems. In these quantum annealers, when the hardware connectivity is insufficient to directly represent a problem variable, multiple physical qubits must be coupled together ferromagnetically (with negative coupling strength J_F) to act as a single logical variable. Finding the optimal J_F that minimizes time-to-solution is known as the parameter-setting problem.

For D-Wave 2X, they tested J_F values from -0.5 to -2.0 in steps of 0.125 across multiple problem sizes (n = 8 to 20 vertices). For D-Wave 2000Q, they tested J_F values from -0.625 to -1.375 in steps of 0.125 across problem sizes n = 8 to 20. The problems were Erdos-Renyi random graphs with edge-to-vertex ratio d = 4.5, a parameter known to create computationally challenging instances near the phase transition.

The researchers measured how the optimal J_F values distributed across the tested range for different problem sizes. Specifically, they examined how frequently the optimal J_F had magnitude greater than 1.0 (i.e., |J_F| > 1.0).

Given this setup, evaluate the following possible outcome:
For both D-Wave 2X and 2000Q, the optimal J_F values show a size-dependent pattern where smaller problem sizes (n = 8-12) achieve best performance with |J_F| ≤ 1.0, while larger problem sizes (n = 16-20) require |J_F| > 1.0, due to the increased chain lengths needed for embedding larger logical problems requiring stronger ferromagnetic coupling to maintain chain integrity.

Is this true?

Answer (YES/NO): NO